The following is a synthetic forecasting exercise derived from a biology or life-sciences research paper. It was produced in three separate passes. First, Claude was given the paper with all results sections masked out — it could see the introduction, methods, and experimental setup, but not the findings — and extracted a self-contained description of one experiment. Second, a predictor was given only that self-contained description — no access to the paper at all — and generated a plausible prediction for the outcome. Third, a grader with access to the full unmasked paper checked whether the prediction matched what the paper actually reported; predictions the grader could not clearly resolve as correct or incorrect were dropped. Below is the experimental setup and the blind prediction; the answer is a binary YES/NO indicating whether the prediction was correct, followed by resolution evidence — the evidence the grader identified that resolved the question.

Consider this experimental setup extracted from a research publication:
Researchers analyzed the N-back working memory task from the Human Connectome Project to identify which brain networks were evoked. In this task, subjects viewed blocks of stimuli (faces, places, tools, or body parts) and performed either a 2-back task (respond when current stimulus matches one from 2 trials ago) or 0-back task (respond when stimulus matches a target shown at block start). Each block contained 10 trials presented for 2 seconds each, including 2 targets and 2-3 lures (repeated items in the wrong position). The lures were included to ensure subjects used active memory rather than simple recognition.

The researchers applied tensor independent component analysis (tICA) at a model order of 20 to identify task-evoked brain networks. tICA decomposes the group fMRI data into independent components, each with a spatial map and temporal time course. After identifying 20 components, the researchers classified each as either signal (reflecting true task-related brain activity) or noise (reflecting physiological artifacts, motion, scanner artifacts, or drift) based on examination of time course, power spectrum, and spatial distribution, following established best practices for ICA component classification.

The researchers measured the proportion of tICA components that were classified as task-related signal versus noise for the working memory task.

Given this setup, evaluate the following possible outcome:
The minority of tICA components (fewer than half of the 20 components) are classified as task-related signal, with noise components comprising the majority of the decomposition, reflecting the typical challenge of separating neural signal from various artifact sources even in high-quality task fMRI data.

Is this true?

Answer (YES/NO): NO